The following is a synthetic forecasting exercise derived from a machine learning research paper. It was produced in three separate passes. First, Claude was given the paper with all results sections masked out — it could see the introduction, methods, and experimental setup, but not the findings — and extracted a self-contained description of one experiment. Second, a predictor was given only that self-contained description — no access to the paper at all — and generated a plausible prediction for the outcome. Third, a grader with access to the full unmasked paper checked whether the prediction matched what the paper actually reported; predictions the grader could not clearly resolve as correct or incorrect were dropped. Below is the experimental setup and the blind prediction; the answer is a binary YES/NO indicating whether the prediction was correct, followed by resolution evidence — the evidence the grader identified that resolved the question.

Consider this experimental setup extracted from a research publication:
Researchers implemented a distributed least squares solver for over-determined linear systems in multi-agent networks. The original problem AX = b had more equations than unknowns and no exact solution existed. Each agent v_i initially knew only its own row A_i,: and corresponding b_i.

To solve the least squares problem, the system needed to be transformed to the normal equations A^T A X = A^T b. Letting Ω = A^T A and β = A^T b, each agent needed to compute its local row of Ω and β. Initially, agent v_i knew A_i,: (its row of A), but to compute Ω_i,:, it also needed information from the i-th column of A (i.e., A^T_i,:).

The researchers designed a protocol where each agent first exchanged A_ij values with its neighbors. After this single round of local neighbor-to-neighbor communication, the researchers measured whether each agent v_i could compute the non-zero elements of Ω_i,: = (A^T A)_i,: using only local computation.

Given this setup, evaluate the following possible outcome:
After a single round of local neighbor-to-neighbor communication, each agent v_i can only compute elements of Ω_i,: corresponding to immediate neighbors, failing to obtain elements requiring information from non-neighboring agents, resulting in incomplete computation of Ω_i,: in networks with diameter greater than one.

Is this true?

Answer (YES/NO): NO